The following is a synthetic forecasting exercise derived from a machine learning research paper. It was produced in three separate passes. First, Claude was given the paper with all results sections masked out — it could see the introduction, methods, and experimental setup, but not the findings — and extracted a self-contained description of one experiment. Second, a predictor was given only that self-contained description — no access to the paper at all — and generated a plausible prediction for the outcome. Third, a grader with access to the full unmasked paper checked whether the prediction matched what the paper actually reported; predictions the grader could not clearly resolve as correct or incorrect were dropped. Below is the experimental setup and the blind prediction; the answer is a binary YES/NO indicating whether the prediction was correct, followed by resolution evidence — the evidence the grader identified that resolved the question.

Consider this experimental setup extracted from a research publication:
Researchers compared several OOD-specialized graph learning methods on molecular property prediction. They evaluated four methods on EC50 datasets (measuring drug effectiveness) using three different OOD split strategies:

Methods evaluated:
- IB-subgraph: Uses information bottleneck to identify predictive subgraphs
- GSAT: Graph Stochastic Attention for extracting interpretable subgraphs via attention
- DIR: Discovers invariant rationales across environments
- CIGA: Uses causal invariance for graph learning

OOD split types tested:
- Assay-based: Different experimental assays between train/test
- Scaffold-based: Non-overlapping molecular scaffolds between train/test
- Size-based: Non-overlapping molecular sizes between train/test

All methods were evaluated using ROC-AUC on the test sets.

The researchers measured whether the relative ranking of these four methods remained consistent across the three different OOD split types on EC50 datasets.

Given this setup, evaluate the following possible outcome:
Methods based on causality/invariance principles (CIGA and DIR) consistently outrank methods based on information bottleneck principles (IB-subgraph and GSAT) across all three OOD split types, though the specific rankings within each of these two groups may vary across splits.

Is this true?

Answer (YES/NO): NO